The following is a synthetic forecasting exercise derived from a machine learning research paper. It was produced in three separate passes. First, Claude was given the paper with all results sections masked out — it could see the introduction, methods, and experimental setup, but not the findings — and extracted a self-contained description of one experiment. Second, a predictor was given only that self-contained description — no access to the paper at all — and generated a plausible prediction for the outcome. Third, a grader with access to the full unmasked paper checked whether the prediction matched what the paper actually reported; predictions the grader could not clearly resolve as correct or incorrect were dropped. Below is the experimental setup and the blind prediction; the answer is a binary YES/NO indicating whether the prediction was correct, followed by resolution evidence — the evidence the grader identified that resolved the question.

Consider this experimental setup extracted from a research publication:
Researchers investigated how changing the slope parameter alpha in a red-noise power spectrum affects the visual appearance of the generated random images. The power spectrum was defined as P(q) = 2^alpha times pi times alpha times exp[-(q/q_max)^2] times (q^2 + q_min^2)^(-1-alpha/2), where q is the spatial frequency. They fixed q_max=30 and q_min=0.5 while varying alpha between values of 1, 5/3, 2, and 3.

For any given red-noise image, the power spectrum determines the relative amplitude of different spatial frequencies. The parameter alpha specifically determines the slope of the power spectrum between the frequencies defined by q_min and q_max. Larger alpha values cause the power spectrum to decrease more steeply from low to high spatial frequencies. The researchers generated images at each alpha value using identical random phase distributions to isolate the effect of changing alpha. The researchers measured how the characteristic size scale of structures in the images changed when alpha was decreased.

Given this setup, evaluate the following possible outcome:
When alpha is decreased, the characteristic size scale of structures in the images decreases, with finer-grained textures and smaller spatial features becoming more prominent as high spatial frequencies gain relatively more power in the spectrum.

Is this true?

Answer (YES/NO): YES